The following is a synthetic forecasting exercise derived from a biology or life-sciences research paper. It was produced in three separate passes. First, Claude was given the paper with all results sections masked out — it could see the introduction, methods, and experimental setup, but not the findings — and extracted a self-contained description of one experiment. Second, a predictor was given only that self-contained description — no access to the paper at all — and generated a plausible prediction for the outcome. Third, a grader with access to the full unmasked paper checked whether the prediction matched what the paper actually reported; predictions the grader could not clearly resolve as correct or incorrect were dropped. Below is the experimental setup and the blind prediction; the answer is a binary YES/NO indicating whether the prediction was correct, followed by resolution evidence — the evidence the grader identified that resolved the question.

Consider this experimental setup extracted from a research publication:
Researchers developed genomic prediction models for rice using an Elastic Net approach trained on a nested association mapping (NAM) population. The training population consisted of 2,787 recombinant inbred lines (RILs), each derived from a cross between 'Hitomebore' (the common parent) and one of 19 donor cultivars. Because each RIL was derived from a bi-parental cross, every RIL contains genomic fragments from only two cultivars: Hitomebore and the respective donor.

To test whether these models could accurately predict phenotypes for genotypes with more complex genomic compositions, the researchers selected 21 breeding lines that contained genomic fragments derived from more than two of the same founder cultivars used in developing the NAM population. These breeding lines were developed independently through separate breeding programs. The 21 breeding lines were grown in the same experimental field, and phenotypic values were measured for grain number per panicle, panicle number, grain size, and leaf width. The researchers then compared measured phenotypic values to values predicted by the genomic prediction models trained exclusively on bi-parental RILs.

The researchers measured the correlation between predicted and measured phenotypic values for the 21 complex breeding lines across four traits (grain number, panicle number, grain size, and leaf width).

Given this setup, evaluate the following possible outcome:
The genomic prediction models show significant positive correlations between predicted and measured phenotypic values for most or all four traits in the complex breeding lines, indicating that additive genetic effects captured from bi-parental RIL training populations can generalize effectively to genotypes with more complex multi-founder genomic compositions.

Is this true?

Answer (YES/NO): YES